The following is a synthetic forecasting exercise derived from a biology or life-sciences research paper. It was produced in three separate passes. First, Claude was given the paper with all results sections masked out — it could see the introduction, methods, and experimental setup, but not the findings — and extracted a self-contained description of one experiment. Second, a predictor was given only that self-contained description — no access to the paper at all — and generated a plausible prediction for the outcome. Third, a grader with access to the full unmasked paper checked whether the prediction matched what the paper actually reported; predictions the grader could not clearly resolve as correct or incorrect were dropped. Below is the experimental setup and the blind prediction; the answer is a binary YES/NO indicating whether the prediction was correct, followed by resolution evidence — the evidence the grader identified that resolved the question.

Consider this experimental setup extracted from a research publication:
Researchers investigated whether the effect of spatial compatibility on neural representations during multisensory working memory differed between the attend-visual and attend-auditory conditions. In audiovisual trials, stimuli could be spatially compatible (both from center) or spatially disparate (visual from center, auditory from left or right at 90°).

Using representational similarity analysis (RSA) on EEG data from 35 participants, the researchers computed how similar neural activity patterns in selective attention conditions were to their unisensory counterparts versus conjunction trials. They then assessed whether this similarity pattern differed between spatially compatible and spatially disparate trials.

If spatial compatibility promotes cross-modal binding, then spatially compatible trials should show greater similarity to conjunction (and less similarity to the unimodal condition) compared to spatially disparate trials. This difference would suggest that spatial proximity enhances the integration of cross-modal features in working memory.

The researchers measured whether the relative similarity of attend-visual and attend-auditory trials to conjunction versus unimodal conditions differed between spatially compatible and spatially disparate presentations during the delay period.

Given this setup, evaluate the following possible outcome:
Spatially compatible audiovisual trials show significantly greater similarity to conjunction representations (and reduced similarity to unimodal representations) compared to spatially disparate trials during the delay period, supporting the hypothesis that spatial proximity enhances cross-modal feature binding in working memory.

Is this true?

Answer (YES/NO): NO